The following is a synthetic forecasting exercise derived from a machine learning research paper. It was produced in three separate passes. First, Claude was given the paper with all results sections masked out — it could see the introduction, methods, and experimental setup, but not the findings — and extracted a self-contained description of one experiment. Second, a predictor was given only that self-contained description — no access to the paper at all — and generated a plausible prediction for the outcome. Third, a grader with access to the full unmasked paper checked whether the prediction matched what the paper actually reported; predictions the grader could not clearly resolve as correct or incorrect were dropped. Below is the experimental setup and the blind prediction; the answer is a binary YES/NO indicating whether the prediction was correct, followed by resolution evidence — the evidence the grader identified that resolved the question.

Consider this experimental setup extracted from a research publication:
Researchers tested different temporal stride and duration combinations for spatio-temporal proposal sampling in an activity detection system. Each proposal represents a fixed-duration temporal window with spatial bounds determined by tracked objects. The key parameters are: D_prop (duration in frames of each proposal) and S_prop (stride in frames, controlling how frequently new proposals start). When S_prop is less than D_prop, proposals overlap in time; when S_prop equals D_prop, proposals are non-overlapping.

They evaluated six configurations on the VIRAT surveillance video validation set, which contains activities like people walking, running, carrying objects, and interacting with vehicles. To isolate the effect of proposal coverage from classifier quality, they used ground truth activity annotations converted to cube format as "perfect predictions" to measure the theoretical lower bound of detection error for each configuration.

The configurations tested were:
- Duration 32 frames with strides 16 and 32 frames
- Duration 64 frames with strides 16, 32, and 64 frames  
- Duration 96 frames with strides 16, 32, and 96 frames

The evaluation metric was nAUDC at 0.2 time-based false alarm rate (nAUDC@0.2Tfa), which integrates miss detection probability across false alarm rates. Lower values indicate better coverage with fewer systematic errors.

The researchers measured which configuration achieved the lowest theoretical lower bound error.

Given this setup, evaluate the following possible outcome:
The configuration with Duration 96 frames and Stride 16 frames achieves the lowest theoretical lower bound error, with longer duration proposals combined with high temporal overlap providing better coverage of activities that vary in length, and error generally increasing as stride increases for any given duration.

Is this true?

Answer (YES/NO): NO